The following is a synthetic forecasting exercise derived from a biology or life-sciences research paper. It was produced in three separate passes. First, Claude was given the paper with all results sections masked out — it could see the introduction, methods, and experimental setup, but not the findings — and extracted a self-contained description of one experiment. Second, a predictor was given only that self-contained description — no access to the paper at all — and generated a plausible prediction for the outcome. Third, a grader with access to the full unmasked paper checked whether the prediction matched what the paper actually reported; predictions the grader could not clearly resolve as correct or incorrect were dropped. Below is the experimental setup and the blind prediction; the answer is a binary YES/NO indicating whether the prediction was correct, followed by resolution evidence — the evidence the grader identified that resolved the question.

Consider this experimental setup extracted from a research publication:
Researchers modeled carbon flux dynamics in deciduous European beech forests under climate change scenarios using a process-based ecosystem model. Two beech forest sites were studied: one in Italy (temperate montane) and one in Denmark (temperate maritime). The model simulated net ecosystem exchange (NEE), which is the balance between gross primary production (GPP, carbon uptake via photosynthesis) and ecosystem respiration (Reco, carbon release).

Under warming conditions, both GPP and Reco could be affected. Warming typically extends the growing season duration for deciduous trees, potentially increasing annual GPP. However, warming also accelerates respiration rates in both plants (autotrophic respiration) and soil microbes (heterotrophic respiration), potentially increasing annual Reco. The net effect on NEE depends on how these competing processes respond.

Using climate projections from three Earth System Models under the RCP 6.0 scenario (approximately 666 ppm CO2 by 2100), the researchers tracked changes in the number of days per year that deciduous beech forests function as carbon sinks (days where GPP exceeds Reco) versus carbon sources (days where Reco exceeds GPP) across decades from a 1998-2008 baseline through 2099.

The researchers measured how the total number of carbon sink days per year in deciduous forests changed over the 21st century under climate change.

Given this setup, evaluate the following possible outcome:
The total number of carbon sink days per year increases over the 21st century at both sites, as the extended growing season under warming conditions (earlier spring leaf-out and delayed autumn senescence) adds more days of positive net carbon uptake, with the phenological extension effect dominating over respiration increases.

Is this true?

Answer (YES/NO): NO